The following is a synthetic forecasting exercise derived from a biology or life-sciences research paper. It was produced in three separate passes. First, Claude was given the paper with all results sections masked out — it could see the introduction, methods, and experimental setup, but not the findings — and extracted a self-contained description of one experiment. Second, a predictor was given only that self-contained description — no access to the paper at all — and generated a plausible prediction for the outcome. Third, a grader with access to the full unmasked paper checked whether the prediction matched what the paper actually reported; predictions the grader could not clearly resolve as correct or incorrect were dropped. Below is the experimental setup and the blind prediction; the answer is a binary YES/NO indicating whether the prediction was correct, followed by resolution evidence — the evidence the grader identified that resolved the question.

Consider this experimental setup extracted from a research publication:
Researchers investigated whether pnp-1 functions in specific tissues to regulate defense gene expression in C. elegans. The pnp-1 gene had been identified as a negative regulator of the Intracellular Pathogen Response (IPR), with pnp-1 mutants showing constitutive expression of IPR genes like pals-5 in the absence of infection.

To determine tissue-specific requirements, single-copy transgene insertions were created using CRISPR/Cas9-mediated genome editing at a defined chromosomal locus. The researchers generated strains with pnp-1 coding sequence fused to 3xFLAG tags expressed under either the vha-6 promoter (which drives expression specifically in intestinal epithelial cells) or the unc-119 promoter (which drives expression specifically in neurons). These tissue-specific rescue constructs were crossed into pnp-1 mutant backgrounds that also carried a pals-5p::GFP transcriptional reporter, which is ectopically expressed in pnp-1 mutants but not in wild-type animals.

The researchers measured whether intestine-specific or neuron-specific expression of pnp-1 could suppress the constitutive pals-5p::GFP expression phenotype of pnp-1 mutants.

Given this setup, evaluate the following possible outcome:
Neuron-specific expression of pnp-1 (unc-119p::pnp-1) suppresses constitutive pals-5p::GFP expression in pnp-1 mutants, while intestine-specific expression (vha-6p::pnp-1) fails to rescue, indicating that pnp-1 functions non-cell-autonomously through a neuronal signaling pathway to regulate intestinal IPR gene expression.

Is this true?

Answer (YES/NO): NO